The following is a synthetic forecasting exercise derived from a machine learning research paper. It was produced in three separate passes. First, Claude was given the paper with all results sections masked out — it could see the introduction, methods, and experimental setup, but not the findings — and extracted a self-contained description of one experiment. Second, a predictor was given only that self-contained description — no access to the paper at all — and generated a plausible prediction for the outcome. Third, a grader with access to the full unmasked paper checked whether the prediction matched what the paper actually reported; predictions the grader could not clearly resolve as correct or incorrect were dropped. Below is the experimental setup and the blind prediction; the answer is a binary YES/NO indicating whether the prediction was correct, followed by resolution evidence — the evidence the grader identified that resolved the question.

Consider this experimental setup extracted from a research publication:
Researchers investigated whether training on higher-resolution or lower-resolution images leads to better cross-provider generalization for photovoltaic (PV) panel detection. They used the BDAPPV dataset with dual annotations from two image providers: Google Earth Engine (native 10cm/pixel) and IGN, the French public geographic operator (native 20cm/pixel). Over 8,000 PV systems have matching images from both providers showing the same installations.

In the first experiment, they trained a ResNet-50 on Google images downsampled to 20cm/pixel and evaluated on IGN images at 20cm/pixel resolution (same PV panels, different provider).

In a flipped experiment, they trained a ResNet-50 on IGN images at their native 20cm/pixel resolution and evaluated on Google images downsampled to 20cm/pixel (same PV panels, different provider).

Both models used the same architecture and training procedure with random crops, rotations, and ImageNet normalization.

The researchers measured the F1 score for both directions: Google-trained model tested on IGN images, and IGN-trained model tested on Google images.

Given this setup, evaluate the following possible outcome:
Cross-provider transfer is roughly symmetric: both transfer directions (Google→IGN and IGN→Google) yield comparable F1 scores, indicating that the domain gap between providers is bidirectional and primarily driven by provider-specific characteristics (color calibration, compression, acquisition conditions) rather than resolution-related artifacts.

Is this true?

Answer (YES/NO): NO